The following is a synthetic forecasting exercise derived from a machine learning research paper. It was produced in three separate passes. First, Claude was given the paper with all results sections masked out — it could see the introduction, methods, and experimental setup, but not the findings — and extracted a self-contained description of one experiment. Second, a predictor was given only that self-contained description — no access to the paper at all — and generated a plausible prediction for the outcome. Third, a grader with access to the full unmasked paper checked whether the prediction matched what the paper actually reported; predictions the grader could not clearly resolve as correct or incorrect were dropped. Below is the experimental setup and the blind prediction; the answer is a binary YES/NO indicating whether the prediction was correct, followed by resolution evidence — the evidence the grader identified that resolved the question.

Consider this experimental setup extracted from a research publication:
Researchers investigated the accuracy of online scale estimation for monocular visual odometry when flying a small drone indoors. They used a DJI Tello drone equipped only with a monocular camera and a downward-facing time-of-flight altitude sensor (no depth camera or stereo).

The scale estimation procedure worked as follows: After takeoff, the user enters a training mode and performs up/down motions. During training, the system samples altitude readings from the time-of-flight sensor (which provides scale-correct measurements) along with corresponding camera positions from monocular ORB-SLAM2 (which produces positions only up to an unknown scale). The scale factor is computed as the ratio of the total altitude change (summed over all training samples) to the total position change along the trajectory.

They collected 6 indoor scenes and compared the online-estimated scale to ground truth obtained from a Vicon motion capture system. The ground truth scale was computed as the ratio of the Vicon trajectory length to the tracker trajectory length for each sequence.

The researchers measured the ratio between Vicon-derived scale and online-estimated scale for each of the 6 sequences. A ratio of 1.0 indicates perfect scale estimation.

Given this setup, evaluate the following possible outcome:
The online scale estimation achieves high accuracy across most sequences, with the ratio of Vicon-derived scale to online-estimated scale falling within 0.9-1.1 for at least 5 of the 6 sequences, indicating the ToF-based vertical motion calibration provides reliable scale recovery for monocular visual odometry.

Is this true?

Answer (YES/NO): NO